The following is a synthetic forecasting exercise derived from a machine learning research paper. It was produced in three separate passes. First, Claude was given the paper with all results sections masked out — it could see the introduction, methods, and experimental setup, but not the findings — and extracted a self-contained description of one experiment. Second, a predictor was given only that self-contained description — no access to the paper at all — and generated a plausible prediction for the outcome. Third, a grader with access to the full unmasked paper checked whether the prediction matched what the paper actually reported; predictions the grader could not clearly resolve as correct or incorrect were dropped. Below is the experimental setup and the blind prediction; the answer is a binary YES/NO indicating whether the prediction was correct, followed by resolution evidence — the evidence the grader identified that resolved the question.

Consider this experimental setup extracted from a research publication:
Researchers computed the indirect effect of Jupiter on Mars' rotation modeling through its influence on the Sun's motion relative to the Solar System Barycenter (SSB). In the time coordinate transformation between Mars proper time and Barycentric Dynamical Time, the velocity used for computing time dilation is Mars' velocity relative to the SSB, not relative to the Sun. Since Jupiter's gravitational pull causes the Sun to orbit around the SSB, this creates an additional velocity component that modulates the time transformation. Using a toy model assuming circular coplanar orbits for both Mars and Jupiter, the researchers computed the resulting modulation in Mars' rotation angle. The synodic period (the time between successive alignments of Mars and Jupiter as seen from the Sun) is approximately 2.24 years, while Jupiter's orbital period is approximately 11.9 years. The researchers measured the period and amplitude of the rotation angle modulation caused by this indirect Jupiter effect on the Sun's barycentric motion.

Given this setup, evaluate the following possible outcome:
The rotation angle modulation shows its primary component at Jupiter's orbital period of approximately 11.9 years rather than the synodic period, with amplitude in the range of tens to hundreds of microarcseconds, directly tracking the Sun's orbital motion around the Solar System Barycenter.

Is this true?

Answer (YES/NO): NO